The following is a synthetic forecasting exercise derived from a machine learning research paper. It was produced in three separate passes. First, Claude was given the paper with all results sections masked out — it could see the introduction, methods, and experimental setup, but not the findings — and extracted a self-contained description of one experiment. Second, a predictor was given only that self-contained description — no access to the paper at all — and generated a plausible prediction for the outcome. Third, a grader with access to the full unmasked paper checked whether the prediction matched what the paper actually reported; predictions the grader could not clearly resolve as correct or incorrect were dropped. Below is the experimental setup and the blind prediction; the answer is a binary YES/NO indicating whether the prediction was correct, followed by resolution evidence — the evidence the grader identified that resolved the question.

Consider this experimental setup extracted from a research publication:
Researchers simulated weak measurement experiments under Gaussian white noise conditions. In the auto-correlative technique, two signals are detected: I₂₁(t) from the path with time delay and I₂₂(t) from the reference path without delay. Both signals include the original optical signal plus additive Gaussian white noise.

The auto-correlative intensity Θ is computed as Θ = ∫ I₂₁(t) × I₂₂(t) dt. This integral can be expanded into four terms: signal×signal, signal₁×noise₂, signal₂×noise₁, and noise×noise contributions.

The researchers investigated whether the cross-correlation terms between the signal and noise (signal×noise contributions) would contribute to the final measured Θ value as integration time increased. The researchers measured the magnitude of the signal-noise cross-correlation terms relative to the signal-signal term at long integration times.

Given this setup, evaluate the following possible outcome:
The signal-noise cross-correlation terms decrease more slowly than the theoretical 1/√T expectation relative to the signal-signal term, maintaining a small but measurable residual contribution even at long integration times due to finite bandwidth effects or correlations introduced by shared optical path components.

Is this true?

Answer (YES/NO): NO